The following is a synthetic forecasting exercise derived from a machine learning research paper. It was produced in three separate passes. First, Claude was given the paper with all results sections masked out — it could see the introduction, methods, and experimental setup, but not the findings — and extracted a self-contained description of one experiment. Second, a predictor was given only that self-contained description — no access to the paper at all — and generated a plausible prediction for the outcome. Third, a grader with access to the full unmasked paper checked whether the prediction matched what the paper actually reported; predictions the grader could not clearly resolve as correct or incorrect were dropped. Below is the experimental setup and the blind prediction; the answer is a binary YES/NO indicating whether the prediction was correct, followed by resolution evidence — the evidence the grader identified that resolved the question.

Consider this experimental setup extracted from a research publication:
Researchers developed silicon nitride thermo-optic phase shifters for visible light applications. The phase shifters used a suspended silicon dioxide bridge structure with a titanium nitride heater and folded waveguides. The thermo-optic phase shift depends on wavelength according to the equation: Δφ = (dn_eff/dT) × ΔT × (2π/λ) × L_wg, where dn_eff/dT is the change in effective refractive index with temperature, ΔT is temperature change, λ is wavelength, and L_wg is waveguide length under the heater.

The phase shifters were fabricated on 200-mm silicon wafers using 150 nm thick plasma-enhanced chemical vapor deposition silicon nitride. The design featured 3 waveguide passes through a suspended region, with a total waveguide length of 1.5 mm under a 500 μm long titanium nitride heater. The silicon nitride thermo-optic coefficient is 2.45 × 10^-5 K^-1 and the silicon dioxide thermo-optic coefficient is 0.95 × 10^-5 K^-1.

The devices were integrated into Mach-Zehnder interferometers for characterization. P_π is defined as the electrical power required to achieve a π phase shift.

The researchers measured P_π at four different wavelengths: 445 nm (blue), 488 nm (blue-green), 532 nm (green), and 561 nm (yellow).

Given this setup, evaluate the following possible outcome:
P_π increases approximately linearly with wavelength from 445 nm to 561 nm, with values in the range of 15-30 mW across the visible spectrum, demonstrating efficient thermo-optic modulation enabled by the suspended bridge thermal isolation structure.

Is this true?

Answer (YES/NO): NO